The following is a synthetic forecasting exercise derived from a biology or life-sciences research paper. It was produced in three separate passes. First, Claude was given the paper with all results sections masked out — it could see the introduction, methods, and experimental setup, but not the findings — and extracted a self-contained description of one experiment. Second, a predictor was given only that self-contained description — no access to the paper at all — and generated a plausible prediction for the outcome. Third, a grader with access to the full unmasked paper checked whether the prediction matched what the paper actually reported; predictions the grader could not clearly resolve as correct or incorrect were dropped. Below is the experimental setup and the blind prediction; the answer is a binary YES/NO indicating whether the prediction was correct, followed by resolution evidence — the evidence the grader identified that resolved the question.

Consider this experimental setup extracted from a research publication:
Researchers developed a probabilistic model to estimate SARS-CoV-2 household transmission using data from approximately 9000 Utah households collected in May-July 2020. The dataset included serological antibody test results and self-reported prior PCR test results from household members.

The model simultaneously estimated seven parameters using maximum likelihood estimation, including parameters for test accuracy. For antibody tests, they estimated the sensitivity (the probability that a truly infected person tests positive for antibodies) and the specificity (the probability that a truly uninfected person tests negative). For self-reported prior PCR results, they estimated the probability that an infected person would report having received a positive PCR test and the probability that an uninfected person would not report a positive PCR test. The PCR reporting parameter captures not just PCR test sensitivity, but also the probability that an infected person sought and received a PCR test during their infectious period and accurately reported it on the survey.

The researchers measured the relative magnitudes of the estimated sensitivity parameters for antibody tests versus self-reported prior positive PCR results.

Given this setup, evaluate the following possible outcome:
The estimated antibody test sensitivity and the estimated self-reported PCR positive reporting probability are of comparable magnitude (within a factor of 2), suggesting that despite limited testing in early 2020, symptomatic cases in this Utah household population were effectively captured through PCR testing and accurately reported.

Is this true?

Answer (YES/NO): YES